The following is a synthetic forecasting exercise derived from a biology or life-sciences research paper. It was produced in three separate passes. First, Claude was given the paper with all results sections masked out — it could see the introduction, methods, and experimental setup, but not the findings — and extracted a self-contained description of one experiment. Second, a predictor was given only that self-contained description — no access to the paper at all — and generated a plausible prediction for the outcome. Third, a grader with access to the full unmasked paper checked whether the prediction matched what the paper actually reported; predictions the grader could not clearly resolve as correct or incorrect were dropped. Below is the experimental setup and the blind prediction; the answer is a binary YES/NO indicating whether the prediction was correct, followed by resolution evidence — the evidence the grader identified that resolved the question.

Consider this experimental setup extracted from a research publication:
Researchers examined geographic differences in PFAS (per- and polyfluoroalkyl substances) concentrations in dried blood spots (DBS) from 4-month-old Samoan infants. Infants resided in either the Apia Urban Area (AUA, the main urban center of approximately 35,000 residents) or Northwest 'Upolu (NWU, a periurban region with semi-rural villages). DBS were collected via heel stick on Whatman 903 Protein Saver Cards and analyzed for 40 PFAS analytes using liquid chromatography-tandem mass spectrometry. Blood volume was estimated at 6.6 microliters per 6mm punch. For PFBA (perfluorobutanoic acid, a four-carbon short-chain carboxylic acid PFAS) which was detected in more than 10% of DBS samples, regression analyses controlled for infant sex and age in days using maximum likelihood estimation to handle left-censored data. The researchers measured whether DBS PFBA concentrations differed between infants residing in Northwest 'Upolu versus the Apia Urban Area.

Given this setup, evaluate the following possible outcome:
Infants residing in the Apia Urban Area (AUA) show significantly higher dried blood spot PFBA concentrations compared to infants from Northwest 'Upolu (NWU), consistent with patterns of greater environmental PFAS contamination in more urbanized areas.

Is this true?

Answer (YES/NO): YES